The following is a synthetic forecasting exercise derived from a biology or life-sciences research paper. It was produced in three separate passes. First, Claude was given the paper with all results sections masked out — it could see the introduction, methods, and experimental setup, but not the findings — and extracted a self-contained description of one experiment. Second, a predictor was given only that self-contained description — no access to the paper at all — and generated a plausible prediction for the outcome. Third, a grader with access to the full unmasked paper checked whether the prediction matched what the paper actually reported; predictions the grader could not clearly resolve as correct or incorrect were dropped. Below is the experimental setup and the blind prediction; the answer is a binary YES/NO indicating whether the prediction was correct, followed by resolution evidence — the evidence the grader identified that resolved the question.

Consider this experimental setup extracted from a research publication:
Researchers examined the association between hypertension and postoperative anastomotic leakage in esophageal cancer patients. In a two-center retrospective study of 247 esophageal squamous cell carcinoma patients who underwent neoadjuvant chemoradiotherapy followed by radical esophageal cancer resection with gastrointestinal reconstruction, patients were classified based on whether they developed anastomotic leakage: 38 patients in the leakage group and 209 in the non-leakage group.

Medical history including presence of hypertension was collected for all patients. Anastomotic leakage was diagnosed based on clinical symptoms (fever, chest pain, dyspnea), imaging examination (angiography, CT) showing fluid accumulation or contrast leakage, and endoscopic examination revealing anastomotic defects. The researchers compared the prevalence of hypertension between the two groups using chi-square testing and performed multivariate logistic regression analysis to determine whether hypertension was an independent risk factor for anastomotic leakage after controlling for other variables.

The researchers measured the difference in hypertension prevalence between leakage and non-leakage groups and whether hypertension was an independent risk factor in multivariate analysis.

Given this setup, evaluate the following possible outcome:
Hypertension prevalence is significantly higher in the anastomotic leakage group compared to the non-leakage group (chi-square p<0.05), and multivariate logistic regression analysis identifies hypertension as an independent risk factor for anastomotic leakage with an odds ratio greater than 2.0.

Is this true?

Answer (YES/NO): YES